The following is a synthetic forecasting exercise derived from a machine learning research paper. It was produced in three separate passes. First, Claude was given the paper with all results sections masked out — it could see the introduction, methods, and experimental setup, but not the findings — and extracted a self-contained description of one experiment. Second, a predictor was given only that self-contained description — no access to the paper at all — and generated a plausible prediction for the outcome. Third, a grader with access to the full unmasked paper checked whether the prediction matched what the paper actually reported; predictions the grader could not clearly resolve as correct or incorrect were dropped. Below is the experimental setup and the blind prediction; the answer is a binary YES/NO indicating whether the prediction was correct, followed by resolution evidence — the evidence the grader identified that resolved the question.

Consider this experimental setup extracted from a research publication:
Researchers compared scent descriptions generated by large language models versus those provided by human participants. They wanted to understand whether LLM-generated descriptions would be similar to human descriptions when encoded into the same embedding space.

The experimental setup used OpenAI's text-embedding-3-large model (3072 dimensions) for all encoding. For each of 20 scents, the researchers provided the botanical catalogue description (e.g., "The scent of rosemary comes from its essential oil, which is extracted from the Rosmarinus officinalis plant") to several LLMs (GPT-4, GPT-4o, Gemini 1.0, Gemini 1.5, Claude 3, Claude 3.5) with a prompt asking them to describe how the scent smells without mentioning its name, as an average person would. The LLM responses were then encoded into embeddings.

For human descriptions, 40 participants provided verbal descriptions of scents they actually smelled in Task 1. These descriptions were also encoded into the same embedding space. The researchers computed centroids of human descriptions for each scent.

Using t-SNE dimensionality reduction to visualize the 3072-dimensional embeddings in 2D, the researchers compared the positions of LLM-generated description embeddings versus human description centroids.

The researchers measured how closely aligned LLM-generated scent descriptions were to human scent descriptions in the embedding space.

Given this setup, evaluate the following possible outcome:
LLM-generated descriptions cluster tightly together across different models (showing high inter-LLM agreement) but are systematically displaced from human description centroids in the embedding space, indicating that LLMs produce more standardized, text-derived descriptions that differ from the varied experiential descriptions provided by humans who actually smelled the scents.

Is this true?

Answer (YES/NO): NO